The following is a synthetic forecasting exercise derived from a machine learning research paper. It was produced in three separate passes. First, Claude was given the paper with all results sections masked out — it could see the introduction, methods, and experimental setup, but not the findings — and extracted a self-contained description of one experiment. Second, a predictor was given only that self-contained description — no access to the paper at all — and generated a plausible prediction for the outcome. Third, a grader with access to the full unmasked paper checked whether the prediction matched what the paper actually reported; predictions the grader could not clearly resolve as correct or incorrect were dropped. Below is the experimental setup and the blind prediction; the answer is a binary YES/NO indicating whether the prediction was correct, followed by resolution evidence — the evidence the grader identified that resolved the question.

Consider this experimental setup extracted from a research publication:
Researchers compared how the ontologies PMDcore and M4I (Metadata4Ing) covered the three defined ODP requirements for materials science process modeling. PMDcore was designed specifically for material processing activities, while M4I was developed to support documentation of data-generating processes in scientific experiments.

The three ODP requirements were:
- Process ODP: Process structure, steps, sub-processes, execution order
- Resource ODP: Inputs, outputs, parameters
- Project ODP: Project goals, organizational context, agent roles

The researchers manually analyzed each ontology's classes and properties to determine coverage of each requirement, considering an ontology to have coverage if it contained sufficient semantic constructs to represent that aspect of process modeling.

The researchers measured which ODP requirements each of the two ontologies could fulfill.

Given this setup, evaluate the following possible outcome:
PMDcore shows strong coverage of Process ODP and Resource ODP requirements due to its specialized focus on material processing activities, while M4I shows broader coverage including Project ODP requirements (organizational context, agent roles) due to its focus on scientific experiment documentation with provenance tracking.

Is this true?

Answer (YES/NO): NO